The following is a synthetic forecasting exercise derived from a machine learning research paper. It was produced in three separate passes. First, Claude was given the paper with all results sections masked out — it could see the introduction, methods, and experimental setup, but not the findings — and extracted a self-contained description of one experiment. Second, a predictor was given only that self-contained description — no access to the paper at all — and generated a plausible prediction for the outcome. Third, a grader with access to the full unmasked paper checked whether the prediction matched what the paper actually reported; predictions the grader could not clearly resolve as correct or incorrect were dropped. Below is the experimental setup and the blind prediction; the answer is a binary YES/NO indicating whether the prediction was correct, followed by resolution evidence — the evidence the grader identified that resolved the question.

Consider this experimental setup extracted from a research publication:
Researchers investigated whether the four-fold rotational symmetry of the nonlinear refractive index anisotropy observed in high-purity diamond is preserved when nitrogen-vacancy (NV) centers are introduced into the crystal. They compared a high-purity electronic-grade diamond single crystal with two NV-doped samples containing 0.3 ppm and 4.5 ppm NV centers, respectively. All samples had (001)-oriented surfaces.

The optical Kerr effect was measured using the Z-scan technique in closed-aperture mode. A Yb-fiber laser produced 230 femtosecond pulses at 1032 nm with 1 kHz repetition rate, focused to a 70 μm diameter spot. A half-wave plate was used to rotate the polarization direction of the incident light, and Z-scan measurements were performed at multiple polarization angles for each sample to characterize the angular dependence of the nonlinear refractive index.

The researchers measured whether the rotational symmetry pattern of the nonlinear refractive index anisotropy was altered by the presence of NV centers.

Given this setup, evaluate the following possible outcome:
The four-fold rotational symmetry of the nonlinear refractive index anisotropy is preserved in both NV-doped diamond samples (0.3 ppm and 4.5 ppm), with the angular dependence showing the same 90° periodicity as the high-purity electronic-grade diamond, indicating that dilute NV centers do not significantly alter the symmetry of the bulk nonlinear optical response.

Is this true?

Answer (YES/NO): YES